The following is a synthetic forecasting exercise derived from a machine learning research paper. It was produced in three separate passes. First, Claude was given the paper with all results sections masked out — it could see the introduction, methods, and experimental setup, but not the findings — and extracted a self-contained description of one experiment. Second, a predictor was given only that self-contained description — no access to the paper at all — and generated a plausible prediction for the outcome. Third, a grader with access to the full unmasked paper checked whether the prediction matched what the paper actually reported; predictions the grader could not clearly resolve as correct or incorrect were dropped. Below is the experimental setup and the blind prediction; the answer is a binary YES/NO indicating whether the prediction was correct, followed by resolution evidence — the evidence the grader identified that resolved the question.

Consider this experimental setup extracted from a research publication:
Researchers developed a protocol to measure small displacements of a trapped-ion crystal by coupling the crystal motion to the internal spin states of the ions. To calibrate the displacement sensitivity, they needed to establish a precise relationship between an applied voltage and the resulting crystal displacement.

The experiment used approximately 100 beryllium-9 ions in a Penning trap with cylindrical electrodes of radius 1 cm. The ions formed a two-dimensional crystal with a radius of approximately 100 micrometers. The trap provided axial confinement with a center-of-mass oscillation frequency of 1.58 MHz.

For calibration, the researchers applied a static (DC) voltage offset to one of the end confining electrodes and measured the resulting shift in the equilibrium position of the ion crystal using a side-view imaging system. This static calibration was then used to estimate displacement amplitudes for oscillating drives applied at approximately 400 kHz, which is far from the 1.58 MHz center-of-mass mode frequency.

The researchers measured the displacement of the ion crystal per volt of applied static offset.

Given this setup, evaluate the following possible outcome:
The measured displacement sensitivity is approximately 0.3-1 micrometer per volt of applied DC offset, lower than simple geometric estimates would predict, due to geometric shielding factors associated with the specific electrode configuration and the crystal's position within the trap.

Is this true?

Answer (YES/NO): YES